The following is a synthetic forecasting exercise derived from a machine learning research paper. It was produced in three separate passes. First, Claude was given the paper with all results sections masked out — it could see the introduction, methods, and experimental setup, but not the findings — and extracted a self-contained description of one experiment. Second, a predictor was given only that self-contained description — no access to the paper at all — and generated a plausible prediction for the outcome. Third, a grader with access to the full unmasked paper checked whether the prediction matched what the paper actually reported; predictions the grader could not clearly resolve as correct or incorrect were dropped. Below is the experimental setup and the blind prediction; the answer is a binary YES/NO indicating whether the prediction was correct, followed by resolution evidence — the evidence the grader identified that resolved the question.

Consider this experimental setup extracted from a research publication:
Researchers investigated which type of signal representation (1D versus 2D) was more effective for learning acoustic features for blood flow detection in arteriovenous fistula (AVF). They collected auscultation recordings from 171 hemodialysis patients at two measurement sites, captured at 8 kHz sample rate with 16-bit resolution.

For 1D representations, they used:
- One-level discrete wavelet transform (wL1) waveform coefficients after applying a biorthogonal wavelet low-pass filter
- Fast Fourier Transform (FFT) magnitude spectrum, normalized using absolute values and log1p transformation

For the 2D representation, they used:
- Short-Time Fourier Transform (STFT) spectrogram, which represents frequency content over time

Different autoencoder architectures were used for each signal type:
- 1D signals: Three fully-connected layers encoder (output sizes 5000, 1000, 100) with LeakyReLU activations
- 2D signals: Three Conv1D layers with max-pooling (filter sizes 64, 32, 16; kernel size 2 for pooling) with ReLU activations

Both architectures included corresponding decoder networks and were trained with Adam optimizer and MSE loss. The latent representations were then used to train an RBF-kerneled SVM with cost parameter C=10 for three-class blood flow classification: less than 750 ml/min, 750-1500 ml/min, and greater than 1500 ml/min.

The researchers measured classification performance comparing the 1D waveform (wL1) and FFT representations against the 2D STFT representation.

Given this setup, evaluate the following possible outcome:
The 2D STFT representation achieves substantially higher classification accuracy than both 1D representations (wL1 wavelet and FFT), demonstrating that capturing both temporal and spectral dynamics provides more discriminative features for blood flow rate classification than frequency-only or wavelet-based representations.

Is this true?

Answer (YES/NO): NO